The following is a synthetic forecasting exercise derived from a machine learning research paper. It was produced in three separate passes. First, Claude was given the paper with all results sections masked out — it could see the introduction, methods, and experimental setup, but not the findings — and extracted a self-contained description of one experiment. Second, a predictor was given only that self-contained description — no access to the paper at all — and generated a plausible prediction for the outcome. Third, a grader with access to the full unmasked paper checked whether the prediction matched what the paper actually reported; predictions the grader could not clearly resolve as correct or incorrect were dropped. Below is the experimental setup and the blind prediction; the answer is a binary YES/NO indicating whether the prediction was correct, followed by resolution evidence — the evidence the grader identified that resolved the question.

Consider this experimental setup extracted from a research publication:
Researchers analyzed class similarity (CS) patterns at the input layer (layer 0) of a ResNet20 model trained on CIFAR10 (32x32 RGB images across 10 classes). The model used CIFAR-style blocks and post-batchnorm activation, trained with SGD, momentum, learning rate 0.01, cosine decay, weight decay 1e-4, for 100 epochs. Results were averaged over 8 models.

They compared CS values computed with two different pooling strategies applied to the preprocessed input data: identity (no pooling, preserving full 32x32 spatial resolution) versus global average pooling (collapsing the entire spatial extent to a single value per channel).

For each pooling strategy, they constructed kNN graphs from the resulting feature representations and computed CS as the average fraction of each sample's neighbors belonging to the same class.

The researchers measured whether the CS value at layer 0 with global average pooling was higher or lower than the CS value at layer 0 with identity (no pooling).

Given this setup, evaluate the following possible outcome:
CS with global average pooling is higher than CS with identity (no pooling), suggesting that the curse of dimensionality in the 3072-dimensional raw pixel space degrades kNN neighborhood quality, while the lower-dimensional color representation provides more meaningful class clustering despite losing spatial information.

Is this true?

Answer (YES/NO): NO